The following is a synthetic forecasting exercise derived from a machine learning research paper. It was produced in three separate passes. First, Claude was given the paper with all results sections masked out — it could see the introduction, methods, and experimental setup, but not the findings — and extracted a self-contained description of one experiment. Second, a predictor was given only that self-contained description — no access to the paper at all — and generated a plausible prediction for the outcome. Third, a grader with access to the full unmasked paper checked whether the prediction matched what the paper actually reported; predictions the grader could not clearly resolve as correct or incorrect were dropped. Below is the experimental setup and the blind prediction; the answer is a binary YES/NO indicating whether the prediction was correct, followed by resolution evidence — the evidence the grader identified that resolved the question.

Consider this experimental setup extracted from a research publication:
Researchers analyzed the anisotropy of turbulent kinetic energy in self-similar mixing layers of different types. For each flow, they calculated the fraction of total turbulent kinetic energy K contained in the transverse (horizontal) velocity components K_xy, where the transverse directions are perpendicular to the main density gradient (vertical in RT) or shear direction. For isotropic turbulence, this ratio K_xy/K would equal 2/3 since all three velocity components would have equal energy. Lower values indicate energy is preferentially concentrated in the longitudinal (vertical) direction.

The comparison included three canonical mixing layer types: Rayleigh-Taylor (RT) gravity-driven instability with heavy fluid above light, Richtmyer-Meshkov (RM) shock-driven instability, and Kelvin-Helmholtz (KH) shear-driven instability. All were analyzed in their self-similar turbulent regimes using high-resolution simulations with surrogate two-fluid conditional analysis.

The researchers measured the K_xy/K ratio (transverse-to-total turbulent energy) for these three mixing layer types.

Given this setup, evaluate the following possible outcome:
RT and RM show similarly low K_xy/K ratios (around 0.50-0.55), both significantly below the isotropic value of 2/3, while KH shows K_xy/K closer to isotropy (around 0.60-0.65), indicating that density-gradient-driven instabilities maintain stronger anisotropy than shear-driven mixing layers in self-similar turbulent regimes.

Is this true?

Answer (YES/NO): NO